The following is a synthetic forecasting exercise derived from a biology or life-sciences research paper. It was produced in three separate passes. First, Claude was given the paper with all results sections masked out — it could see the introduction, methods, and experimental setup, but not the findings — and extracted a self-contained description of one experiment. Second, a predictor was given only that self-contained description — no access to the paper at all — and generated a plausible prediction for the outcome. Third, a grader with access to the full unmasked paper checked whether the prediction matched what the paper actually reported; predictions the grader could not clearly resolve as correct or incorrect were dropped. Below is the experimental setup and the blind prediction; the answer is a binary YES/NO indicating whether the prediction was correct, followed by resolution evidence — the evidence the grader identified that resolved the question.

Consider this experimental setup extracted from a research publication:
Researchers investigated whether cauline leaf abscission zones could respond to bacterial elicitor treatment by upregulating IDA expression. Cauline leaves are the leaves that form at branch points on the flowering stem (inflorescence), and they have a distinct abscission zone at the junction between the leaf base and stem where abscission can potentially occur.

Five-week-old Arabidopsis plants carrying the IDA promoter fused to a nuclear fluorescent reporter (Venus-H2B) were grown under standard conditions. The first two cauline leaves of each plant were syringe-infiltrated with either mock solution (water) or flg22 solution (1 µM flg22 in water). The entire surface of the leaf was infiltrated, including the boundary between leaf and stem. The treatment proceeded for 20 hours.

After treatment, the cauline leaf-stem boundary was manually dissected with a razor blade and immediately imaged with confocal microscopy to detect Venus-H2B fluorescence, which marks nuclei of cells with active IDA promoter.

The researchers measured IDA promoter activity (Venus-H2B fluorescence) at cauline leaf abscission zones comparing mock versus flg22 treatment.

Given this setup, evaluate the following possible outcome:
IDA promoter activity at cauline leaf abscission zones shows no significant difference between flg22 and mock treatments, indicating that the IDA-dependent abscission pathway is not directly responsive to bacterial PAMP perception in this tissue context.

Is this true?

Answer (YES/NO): YES